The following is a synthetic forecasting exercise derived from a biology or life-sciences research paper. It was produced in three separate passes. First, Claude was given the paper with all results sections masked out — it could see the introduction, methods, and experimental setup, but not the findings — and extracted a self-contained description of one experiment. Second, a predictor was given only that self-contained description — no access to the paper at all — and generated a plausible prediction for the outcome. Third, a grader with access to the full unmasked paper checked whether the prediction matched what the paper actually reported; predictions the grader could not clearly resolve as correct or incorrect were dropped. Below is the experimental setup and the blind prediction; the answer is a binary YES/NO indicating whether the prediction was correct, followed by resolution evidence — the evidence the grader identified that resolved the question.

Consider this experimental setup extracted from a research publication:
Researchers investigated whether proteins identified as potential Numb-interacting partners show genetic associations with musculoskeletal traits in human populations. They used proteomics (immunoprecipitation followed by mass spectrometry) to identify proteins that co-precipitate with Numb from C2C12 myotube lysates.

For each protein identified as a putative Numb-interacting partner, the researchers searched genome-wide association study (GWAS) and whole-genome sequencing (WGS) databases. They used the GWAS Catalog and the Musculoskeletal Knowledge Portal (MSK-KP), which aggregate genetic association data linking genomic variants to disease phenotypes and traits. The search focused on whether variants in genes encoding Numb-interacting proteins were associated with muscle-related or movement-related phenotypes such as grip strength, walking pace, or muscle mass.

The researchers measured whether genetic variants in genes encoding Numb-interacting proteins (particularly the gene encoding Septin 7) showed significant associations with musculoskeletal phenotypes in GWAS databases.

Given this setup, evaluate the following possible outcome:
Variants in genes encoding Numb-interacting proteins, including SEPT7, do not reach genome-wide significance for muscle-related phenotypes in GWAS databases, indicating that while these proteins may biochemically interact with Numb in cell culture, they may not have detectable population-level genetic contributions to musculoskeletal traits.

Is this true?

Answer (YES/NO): NO